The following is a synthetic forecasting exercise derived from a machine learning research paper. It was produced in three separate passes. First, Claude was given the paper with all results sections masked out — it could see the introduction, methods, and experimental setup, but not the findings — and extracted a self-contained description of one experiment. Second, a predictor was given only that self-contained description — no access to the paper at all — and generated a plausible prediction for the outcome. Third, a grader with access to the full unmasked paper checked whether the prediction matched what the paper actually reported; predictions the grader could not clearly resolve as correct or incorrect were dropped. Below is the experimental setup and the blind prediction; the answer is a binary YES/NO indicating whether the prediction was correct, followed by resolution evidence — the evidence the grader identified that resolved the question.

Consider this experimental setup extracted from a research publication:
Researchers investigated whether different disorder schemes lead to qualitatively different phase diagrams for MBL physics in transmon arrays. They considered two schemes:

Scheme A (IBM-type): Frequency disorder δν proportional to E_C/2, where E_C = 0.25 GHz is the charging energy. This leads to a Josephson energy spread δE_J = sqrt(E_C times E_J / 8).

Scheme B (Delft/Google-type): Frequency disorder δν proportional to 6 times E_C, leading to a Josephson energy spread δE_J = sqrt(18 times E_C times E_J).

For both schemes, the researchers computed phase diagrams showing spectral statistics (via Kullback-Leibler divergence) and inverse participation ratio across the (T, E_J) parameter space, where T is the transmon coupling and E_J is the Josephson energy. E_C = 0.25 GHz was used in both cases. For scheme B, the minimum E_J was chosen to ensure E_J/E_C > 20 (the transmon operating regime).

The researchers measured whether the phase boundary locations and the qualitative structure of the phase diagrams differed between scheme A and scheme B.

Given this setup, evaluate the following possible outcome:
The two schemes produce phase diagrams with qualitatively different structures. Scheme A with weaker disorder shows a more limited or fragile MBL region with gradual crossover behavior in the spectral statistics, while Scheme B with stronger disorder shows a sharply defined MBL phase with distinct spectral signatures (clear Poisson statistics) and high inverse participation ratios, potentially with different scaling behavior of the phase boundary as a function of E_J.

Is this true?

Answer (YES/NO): NO